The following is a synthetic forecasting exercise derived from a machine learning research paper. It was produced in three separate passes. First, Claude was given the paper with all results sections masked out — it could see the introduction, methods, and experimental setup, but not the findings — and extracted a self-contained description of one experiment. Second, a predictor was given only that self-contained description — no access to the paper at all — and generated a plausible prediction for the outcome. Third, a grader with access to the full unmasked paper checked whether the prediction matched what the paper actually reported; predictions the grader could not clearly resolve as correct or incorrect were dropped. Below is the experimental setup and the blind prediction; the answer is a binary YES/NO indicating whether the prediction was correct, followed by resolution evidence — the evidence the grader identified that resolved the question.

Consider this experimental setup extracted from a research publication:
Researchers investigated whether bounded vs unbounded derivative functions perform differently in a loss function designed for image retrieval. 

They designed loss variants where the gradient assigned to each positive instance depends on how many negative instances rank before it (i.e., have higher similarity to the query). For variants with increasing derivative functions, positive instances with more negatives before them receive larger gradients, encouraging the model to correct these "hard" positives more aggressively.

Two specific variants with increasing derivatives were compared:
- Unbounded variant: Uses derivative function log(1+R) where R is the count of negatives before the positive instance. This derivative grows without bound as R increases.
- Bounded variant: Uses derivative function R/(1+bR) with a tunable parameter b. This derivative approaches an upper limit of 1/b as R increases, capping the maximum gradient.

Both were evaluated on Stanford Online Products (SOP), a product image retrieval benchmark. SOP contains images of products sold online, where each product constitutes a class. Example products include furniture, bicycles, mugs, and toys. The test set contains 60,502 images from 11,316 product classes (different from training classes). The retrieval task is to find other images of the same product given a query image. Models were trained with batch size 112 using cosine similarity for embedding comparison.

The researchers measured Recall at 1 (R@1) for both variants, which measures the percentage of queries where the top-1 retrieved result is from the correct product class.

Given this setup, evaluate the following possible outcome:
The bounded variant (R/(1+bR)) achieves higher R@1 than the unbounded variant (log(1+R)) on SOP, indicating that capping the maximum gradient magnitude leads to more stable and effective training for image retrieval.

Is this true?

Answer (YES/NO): YES